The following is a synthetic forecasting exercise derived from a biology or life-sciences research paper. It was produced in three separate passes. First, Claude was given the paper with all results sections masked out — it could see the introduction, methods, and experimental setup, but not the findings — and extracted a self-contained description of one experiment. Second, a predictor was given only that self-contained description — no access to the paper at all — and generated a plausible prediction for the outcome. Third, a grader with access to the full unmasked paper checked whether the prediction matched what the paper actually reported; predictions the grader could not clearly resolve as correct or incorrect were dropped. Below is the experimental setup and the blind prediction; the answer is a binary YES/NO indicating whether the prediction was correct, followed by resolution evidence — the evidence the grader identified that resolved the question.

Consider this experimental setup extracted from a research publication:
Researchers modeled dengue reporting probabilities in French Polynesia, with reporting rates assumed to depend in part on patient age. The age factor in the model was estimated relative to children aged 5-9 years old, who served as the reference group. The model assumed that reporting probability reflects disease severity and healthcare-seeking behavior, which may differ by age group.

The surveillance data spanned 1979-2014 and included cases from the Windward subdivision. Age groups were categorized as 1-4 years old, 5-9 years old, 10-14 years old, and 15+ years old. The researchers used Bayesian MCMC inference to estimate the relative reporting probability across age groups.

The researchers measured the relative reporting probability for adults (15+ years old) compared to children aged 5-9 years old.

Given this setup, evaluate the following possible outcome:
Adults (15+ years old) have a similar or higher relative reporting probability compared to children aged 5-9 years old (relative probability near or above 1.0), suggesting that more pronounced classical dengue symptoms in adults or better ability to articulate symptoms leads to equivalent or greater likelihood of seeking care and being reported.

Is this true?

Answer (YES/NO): NO